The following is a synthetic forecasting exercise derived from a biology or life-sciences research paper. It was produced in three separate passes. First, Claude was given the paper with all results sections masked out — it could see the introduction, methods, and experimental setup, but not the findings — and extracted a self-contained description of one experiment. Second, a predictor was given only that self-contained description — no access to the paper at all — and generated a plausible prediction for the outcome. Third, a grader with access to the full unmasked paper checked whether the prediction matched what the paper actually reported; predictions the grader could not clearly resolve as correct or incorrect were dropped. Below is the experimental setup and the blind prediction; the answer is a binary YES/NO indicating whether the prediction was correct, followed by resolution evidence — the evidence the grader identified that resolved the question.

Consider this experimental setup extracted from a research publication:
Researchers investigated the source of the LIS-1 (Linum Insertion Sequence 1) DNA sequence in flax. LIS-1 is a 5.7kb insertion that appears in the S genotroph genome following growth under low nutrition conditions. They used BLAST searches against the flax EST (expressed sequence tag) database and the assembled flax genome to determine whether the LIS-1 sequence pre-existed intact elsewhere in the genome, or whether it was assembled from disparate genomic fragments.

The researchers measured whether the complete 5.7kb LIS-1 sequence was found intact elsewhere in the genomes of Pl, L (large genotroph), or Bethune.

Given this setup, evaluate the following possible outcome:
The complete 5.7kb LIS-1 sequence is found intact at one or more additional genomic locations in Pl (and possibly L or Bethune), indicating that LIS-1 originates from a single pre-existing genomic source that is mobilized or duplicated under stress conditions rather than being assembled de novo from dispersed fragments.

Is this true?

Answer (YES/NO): NO